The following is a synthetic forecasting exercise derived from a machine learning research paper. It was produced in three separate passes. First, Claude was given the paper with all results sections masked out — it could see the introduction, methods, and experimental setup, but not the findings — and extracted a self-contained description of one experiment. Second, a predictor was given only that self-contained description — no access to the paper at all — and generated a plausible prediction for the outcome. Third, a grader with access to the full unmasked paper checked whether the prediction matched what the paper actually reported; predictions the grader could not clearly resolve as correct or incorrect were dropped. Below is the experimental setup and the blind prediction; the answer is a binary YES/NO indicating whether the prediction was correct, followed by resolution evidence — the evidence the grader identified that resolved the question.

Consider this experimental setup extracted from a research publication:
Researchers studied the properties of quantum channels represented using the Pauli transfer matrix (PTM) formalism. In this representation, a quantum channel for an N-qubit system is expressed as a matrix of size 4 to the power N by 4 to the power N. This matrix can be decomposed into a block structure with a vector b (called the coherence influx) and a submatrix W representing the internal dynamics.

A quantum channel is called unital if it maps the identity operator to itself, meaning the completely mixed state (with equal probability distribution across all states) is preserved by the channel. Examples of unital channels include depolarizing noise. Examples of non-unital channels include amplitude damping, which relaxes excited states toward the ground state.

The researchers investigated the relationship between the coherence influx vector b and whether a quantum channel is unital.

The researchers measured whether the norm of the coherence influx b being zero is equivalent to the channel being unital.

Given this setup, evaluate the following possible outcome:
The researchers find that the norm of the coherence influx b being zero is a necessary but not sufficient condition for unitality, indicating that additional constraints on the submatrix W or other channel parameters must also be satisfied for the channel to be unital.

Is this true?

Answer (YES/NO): NO